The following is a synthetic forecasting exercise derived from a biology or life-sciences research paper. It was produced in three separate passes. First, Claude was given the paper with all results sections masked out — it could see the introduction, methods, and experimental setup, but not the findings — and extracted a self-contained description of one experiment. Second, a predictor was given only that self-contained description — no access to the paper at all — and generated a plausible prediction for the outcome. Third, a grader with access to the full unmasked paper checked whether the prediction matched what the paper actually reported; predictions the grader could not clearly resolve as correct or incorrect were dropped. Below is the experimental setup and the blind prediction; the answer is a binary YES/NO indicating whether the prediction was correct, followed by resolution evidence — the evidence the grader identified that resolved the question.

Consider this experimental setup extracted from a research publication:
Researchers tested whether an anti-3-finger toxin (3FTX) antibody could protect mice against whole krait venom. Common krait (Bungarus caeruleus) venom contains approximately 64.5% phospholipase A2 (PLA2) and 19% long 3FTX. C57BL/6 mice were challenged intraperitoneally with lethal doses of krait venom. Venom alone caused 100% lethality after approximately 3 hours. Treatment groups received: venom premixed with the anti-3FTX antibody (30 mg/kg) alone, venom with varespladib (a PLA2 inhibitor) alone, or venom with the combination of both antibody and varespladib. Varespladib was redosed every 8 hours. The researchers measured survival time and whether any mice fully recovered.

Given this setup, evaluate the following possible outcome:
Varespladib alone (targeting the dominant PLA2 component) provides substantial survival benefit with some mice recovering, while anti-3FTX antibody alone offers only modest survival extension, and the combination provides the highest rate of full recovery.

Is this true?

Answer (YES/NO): NO